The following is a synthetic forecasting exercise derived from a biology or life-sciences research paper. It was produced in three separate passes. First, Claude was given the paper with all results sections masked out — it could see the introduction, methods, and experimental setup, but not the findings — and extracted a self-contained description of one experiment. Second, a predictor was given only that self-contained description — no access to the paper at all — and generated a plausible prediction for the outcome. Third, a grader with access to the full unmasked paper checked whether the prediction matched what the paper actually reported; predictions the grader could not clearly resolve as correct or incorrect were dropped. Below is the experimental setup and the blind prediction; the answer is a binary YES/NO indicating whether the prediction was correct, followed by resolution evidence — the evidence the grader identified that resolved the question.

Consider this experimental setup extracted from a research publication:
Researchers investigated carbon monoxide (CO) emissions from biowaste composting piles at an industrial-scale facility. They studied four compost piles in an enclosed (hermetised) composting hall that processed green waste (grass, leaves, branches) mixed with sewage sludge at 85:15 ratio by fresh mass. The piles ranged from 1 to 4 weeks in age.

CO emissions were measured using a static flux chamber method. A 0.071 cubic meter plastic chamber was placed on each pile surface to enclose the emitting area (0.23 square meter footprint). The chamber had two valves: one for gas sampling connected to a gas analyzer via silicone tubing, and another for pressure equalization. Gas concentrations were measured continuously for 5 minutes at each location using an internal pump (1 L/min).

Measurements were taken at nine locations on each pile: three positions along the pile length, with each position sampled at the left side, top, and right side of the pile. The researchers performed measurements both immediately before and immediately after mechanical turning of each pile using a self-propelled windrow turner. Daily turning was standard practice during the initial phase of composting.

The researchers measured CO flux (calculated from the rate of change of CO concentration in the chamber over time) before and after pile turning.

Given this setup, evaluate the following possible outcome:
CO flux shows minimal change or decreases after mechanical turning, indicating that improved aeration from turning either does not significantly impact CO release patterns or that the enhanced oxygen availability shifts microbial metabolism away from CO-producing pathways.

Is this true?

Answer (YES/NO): NO